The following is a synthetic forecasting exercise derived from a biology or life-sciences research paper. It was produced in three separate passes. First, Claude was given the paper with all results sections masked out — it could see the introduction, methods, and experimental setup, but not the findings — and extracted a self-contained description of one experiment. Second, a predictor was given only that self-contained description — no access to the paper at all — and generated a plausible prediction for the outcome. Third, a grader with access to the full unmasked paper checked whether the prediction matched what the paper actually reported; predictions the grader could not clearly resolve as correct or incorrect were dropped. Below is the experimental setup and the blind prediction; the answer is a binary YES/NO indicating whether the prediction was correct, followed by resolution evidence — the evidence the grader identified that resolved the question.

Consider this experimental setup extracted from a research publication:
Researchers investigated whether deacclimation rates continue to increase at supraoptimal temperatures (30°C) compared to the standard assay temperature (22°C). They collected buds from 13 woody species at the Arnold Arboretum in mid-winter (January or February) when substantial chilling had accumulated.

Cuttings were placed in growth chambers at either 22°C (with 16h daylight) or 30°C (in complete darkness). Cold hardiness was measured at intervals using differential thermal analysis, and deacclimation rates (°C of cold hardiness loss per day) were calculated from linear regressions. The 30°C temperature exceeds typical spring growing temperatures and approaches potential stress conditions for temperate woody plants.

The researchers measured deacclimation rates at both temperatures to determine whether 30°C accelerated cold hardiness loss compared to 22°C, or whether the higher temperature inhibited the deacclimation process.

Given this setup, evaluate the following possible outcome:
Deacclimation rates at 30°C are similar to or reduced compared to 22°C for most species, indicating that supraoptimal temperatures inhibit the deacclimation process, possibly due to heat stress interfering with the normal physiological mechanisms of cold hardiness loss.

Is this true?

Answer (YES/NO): NO